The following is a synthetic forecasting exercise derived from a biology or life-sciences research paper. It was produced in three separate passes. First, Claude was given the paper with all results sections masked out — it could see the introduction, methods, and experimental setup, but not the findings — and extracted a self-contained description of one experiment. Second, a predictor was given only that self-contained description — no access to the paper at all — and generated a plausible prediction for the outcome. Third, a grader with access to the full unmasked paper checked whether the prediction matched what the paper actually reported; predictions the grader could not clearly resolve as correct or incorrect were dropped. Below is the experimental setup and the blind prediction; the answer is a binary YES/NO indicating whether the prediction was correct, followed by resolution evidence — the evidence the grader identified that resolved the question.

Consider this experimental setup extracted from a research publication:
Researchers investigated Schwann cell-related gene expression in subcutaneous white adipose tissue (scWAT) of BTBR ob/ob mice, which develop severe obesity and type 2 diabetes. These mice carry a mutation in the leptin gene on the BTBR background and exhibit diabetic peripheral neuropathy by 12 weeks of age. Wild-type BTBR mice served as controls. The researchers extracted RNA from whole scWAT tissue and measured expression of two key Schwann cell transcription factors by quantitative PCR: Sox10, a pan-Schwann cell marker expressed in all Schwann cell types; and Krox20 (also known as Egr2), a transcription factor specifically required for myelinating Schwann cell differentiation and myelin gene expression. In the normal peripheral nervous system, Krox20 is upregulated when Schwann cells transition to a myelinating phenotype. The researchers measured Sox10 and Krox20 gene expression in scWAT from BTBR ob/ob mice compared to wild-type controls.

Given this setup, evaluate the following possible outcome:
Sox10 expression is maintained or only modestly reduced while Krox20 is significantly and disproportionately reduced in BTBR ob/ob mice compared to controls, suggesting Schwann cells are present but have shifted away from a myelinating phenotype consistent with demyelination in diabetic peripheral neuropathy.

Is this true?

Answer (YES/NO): NO